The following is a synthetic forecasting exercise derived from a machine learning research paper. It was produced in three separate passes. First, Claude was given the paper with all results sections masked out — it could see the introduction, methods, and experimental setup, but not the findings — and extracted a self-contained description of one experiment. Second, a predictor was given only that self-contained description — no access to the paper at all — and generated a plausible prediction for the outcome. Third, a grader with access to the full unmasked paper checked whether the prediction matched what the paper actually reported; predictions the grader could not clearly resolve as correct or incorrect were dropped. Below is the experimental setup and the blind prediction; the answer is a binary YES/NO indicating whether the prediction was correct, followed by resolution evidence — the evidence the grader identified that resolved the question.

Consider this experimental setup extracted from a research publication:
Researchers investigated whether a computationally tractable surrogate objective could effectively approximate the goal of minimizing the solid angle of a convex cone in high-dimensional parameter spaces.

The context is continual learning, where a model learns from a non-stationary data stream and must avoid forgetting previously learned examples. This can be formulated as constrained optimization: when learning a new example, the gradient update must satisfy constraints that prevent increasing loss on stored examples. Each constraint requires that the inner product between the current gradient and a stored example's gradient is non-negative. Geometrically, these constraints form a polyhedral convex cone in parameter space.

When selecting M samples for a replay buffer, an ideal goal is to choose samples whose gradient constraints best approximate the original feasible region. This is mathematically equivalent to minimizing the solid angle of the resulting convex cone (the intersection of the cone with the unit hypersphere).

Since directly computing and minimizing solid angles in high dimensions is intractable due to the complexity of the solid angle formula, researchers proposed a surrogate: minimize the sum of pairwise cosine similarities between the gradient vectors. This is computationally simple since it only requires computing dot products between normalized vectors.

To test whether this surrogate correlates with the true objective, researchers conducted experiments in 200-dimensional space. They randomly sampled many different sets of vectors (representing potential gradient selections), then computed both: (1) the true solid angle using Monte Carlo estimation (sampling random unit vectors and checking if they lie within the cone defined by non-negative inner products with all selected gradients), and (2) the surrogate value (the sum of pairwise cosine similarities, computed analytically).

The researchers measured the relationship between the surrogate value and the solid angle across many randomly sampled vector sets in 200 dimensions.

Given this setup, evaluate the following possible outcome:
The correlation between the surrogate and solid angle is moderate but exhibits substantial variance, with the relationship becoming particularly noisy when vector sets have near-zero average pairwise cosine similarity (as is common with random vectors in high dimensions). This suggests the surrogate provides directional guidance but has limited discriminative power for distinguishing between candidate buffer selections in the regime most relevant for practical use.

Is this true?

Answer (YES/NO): NO